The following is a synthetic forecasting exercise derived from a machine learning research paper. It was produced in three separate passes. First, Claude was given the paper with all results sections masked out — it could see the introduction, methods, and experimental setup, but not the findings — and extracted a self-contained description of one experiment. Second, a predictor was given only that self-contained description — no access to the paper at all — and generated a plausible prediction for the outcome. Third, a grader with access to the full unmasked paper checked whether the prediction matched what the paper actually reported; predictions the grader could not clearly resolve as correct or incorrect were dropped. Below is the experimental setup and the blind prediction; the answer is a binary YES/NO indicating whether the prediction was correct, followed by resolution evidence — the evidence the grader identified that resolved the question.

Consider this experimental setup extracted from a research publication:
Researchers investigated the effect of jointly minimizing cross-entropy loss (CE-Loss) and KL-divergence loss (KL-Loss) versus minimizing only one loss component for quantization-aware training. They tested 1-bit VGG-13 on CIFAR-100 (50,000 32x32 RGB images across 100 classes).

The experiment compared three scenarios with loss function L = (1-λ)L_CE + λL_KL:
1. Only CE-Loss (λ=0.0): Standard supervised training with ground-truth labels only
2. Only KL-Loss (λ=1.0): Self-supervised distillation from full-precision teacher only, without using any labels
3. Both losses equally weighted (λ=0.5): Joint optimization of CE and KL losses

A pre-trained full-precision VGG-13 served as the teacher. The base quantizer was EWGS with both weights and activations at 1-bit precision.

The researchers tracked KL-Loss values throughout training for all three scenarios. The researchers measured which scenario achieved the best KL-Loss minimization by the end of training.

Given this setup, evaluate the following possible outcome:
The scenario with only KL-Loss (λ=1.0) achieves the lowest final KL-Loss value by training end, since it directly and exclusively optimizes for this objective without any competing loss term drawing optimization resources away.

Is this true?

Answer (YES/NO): YES